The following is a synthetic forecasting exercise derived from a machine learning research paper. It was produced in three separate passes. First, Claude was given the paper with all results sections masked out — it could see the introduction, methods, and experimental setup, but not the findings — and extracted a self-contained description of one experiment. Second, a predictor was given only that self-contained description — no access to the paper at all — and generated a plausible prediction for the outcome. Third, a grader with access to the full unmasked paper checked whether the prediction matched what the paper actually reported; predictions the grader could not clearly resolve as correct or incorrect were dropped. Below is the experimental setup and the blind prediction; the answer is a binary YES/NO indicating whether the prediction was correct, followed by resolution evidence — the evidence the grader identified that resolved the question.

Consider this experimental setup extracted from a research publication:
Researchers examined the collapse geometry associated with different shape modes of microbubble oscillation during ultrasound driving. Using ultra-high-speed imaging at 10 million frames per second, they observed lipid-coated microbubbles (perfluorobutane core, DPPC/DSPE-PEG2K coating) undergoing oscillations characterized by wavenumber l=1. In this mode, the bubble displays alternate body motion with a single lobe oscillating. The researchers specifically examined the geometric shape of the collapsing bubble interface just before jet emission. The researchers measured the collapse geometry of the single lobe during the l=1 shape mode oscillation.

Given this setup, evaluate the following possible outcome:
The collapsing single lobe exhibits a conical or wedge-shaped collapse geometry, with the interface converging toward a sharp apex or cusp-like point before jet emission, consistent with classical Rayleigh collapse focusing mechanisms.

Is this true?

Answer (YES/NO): NO